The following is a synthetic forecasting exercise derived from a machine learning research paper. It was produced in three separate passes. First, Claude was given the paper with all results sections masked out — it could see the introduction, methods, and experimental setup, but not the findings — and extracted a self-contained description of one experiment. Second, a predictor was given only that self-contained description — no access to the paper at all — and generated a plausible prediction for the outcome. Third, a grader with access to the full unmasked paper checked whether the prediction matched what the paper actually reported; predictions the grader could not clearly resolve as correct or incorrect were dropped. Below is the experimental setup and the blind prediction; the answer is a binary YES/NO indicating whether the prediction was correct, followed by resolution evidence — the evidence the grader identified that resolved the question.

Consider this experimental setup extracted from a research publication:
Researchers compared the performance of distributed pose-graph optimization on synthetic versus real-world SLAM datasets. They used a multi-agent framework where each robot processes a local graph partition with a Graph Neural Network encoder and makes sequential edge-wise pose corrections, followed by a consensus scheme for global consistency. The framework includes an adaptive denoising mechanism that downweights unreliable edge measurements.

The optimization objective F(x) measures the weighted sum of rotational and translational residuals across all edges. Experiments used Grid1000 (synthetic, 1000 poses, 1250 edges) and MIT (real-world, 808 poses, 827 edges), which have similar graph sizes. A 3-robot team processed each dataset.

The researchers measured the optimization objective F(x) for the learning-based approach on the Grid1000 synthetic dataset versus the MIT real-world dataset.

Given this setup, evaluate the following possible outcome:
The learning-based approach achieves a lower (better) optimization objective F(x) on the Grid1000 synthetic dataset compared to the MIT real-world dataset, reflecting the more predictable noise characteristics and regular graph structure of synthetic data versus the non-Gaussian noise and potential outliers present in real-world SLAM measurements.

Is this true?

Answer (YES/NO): NO